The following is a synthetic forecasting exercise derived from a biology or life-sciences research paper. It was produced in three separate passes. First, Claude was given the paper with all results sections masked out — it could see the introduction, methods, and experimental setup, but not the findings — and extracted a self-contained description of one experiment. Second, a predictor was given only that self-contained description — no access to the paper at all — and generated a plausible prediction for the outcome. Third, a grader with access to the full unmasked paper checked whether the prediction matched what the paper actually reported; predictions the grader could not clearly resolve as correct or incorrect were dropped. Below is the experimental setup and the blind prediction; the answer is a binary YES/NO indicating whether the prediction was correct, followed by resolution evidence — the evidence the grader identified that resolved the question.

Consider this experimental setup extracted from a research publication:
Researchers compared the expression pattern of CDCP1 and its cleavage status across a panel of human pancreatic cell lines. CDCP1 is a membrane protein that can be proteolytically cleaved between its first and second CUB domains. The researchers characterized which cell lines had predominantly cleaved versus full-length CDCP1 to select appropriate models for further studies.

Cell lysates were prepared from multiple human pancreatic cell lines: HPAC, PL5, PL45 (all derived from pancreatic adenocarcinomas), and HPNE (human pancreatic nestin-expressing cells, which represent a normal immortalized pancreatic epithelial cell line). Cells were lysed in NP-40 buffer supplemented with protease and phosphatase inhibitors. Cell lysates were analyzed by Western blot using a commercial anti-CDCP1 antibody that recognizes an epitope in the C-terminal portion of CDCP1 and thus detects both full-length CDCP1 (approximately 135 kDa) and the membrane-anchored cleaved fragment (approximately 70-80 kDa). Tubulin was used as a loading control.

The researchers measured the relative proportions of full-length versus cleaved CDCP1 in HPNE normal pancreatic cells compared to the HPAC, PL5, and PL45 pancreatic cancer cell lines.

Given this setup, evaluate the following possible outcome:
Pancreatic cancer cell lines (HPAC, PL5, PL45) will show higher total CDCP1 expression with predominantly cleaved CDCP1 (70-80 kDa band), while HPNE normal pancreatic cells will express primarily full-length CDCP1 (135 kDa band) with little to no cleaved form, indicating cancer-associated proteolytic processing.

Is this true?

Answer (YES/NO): NO